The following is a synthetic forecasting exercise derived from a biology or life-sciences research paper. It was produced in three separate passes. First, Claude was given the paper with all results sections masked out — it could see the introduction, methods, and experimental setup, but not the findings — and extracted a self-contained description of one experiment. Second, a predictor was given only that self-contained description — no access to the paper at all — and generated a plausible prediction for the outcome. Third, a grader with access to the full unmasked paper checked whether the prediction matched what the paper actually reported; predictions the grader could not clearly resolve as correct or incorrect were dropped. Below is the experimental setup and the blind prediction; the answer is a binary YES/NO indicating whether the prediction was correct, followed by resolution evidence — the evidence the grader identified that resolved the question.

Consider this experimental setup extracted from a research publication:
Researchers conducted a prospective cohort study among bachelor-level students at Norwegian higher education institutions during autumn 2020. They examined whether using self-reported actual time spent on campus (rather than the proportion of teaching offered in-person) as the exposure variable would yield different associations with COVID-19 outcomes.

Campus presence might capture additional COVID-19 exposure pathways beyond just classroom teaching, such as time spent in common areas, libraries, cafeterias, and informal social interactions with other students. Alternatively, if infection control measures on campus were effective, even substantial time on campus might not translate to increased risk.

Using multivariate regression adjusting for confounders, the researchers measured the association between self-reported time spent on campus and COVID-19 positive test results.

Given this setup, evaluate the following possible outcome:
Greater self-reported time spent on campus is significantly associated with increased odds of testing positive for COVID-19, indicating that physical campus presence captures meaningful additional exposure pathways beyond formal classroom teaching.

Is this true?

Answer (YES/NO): NO